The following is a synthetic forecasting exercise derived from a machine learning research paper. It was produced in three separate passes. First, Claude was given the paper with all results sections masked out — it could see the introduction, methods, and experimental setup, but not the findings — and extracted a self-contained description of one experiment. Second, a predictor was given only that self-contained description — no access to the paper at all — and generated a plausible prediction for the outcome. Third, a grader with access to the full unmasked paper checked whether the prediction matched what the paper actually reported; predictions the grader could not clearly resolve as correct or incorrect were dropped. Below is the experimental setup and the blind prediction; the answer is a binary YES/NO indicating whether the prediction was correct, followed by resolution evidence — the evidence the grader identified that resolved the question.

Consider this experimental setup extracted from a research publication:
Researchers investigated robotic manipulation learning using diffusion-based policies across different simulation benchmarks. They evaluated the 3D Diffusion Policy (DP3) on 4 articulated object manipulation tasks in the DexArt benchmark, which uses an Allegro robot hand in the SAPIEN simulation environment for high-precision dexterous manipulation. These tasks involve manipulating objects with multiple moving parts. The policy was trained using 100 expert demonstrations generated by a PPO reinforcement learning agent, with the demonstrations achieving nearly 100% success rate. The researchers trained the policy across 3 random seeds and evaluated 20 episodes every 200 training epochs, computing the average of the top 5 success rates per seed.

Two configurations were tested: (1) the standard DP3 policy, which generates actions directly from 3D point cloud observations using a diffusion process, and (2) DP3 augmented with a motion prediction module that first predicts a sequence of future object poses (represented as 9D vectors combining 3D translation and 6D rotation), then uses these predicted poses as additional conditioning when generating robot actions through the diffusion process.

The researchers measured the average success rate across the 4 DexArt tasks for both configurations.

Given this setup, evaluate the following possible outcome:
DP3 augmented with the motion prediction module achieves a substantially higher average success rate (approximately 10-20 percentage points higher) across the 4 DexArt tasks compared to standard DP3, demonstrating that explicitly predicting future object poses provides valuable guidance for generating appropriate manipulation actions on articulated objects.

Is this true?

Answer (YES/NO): NO